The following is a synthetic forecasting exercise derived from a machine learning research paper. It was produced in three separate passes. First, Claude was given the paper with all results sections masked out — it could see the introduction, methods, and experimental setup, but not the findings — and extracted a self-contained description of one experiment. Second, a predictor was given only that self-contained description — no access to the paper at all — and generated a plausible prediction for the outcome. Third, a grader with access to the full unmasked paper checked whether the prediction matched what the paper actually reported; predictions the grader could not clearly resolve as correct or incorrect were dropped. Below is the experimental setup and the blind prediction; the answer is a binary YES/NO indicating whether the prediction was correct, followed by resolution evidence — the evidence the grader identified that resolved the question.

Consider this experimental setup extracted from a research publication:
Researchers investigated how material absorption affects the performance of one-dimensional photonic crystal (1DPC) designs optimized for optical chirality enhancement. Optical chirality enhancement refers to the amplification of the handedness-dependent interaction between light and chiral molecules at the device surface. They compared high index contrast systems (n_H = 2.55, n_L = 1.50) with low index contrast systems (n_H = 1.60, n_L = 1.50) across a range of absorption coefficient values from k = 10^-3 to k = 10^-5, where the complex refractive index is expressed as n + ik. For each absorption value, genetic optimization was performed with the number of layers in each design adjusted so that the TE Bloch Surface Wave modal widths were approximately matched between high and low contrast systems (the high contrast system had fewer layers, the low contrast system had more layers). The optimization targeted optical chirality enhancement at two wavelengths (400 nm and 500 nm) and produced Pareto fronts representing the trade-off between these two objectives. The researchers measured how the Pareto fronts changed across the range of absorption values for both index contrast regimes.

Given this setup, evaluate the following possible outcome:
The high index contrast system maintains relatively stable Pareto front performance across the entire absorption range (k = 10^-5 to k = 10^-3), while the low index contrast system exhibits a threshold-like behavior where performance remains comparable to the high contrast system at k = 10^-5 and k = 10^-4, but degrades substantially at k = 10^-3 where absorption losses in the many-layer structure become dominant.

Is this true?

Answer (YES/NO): NO